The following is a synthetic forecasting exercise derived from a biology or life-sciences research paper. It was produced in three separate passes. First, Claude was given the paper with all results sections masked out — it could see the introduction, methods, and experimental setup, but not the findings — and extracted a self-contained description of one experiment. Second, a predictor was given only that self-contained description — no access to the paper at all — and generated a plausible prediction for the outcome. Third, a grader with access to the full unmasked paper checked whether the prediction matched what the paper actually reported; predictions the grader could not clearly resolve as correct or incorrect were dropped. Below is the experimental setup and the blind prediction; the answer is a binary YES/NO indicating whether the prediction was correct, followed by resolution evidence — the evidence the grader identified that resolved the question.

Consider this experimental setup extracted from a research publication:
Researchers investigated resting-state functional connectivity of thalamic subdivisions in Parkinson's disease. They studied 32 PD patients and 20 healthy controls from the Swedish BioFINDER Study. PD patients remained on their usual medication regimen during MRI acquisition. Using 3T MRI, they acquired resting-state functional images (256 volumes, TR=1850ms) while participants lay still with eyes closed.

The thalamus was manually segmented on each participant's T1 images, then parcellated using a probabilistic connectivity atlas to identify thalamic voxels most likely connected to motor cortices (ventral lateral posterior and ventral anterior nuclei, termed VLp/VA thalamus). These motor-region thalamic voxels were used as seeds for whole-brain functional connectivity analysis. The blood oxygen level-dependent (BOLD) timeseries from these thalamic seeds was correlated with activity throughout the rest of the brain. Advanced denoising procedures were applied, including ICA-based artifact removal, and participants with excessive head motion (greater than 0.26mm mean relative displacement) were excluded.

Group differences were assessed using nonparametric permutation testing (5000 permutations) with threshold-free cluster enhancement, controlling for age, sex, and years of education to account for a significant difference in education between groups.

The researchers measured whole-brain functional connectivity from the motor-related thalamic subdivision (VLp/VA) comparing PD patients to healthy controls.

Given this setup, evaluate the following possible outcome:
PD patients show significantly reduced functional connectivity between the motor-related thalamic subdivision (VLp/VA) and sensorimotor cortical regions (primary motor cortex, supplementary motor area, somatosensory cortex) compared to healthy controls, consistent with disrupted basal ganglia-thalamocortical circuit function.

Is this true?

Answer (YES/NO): NO